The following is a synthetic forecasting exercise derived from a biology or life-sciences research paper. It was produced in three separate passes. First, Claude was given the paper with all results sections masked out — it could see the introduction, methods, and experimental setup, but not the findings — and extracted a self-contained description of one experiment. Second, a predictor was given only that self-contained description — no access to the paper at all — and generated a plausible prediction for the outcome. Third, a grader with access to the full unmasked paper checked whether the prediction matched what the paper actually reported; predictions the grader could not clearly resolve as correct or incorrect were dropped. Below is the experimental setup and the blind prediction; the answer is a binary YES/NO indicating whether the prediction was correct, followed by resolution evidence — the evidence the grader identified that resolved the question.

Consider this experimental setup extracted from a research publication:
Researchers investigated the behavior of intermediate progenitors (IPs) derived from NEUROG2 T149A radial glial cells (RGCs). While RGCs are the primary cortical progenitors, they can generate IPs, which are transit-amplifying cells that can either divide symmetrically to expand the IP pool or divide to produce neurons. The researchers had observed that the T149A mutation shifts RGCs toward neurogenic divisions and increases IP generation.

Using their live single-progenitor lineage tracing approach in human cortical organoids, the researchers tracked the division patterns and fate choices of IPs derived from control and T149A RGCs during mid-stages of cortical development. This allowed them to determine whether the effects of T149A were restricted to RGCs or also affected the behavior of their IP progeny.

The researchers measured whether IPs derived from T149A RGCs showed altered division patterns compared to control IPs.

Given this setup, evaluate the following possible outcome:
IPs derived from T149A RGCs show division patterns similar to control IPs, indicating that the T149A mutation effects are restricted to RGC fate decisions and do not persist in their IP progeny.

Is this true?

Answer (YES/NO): NO